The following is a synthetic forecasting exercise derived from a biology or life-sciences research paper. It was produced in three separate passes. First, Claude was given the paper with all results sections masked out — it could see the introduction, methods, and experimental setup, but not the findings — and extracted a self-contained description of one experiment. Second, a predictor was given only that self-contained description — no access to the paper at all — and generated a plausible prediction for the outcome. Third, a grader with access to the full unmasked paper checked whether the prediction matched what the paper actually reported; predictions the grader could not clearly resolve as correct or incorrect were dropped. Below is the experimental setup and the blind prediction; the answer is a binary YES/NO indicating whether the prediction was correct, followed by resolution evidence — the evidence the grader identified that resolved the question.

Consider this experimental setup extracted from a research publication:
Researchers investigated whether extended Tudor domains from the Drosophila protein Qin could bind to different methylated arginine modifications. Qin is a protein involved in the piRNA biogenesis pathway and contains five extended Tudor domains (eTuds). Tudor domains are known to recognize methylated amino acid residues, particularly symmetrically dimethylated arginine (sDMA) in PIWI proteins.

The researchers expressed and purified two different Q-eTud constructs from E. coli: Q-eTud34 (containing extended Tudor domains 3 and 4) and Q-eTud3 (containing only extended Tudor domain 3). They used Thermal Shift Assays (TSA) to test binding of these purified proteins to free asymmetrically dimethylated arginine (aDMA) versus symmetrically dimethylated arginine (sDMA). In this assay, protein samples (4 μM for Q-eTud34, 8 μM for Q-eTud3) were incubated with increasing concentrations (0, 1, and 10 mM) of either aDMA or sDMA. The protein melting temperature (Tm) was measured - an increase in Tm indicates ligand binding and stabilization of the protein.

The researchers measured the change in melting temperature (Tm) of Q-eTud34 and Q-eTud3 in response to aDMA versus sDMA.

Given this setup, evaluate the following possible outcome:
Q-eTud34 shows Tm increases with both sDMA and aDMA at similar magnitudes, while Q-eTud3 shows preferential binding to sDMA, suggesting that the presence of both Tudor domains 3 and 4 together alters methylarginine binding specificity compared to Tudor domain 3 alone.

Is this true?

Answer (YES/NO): NO